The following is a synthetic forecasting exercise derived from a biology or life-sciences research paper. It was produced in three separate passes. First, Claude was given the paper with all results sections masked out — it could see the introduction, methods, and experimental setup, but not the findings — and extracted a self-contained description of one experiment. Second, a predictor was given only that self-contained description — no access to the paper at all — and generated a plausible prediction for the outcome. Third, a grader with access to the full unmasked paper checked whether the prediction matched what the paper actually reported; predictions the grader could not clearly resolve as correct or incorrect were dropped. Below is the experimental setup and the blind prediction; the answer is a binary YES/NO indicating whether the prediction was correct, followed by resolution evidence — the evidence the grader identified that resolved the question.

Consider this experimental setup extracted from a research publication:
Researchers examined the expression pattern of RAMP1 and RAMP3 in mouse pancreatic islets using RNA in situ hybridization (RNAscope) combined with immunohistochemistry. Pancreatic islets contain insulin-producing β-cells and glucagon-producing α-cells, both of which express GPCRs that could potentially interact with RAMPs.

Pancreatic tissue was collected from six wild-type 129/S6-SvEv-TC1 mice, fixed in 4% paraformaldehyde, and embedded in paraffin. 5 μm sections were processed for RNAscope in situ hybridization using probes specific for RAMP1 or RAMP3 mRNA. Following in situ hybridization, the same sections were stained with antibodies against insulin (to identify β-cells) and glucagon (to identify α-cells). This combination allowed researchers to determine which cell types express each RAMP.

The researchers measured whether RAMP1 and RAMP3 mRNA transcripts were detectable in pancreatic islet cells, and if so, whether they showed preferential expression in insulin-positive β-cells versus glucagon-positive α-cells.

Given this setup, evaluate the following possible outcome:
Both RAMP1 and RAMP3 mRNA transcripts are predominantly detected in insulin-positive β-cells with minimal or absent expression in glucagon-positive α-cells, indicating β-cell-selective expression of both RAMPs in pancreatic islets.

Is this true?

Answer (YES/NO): NO